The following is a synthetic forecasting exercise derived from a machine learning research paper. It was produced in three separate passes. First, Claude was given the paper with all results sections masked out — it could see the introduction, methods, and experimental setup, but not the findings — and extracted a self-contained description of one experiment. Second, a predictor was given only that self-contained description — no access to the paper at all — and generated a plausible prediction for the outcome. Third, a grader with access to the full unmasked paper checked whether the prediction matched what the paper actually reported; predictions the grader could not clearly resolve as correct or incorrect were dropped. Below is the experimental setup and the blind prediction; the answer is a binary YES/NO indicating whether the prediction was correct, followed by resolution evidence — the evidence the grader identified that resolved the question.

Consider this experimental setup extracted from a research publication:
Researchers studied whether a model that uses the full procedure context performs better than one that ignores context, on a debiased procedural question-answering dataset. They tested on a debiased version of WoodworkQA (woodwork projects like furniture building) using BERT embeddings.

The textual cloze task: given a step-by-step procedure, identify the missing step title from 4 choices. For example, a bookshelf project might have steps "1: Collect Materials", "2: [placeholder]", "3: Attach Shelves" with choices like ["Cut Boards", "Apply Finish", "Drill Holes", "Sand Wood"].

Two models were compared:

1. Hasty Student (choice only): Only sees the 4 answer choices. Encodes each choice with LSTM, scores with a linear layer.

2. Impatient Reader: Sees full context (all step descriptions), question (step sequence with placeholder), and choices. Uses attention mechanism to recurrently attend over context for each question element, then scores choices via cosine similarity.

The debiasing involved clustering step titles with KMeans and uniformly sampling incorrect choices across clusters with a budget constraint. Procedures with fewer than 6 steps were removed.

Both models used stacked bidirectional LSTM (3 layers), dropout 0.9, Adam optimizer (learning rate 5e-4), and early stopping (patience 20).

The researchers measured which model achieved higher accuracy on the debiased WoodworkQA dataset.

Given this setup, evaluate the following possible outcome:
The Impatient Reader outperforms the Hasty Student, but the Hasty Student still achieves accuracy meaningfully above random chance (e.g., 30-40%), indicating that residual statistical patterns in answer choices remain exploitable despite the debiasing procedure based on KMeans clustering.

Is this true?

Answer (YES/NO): NO